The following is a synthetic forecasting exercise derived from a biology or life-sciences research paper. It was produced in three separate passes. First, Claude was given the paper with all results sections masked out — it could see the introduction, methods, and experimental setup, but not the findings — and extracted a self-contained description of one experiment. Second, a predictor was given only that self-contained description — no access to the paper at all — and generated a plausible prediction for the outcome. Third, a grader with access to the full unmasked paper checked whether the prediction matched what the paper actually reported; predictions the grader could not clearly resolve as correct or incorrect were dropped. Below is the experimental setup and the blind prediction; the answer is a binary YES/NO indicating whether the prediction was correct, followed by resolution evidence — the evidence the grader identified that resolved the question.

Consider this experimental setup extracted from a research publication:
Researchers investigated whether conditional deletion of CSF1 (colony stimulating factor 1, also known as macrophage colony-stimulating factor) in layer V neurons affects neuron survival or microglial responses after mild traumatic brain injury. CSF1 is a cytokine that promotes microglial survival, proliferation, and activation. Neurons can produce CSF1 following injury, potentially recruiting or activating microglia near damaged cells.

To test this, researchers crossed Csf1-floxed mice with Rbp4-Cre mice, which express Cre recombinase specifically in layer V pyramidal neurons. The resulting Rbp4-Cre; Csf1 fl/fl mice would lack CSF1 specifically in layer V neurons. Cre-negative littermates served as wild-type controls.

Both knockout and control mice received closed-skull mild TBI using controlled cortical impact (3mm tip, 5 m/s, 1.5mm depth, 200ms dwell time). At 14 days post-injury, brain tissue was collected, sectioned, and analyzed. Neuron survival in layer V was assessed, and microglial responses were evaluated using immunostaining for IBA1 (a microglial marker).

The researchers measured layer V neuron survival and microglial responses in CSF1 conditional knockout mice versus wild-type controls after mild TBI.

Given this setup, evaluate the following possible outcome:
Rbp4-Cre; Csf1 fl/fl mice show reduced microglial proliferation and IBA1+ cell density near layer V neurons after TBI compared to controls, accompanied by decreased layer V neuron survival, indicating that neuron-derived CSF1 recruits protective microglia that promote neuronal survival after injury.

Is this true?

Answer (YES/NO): NO